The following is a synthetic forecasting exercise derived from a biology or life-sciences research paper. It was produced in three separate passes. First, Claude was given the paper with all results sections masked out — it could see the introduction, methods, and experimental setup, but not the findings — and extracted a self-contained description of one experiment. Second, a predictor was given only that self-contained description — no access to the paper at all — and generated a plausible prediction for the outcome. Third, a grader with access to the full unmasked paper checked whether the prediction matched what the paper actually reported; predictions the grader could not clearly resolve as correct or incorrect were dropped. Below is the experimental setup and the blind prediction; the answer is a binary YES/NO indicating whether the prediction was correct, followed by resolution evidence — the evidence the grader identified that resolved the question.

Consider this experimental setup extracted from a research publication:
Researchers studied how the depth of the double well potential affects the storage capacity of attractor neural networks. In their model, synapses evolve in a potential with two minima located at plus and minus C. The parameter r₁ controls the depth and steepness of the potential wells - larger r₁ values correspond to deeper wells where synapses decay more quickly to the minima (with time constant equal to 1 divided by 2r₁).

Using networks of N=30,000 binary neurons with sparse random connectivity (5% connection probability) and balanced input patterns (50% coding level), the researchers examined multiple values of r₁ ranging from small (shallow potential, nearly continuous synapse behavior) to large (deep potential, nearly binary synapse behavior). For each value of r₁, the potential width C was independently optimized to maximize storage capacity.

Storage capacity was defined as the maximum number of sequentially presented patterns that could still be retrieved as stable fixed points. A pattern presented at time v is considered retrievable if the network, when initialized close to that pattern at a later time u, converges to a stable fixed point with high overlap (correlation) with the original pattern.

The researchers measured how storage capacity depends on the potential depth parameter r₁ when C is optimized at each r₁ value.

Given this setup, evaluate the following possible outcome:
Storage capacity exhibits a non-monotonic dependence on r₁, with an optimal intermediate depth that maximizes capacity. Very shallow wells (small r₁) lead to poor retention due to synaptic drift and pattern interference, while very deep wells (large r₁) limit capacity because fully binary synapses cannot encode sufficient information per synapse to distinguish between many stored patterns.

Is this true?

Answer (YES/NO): NO